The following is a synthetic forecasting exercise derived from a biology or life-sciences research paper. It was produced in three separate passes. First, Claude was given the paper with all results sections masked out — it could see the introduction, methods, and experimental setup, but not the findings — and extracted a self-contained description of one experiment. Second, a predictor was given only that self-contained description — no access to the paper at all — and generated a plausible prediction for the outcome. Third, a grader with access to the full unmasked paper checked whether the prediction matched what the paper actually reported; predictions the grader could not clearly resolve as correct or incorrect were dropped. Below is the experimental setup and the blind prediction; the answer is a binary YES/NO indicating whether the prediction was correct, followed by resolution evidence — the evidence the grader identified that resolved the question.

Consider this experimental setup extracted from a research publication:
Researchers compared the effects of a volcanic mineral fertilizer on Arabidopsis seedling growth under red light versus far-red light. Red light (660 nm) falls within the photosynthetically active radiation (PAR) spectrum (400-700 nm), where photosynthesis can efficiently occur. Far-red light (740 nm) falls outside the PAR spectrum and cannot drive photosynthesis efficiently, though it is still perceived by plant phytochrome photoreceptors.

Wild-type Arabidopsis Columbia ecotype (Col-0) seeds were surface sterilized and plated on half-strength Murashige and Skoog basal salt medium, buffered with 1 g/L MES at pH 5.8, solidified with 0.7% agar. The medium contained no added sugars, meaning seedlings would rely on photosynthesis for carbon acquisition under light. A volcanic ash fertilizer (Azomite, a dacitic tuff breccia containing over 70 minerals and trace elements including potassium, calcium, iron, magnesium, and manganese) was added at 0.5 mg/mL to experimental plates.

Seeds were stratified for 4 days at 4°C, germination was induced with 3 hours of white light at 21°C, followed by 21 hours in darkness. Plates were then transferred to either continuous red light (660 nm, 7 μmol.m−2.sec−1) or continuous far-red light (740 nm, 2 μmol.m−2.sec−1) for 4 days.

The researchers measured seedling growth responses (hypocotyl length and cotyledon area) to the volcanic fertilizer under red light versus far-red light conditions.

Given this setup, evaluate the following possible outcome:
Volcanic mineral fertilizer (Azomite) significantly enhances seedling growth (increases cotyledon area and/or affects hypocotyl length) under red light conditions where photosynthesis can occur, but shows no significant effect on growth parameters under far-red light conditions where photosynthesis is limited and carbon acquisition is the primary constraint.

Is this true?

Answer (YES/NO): YES